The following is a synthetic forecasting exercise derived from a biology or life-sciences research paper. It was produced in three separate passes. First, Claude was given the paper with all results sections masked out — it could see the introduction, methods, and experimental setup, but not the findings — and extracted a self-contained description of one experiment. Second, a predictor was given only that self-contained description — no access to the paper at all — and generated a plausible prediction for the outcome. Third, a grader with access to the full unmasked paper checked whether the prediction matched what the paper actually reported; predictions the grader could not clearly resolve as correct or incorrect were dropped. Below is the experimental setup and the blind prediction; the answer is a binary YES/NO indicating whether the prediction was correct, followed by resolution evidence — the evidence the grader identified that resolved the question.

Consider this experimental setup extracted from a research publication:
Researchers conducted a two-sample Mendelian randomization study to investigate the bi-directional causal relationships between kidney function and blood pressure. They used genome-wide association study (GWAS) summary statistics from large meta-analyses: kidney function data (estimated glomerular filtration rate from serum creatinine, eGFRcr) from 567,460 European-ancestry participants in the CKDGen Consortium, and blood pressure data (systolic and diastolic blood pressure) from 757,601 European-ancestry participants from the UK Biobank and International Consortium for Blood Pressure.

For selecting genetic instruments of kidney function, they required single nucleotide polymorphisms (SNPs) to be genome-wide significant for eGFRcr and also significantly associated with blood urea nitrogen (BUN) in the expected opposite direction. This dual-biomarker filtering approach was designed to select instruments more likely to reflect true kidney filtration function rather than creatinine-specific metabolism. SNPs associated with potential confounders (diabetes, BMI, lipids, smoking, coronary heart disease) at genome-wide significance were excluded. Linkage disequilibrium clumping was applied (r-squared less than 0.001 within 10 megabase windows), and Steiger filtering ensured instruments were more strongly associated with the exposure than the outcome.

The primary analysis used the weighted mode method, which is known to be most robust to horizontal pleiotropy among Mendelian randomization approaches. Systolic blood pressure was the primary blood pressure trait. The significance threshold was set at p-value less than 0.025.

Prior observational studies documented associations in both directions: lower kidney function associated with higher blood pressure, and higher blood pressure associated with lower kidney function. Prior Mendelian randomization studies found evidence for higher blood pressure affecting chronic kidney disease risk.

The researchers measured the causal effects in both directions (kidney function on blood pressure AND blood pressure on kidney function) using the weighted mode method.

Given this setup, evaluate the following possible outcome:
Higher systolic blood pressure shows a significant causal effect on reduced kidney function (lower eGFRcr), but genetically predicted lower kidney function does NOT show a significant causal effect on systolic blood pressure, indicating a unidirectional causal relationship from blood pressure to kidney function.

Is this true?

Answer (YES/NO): NO